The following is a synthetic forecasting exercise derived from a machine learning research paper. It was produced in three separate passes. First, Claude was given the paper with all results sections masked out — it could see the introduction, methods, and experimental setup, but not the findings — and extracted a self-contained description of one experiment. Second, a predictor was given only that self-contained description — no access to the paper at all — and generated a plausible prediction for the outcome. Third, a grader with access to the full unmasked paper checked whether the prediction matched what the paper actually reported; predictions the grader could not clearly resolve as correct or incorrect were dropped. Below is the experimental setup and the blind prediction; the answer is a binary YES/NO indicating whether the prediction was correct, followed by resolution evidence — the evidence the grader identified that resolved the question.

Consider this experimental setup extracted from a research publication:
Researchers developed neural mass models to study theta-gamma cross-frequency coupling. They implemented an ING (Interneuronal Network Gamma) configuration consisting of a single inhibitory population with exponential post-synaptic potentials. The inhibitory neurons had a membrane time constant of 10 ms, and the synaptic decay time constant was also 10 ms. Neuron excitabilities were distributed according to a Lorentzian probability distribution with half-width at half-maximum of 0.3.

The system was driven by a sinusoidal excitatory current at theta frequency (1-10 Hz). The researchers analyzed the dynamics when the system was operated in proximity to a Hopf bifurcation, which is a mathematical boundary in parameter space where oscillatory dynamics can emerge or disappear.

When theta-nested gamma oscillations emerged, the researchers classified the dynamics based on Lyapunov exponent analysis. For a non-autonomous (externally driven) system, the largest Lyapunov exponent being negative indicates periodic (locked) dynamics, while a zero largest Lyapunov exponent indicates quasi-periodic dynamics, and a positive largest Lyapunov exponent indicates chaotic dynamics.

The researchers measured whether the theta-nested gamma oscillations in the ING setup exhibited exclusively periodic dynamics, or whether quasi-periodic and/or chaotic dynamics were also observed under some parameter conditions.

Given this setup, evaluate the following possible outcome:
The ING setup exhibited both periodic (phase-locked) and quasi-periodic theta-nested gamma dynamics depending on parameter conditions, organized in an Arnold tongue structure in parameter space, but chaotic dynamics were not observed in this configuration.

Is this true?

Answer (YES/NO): NO